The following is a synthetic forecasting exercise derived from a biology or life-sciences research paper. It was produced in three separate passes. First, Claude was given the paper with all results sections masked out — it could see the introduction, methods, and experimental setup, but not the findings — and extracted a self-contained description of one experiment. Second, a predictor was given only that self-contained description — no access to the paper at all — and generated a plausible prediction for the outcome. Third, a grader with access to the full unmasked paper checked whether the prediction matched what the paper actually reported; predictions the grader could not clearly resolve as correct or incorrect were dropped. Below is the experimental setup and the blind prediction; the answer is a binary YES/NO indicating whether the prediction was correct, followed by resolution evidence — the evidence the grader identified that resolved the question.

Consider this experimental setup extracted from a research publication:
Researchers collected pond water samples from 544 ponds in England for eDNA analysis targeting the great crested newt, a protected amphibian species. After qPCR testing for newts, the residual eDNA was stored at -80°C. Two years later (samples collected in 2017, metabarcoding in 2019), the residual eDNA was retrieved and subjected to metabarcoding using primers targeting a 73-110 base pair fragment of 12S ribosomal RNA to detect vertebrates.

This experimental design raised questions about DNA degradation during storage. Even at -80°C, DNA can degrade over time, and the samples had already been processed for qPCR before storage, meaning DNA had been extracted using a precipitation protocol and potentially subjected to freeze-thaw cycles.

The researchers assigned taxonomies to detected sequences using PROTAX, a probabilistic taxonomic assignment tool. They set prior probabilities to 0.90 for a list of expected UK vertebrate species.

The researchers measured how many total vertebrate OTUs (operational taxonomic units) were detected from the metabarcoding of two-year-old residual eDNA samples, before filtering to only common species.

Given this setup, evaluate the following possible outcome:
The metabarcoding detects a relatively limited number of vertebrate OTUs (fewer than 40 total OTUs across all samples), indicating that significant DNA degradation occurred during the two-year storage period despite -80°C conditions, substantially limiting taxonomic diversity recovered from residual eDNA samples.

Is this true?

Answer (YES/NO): NO